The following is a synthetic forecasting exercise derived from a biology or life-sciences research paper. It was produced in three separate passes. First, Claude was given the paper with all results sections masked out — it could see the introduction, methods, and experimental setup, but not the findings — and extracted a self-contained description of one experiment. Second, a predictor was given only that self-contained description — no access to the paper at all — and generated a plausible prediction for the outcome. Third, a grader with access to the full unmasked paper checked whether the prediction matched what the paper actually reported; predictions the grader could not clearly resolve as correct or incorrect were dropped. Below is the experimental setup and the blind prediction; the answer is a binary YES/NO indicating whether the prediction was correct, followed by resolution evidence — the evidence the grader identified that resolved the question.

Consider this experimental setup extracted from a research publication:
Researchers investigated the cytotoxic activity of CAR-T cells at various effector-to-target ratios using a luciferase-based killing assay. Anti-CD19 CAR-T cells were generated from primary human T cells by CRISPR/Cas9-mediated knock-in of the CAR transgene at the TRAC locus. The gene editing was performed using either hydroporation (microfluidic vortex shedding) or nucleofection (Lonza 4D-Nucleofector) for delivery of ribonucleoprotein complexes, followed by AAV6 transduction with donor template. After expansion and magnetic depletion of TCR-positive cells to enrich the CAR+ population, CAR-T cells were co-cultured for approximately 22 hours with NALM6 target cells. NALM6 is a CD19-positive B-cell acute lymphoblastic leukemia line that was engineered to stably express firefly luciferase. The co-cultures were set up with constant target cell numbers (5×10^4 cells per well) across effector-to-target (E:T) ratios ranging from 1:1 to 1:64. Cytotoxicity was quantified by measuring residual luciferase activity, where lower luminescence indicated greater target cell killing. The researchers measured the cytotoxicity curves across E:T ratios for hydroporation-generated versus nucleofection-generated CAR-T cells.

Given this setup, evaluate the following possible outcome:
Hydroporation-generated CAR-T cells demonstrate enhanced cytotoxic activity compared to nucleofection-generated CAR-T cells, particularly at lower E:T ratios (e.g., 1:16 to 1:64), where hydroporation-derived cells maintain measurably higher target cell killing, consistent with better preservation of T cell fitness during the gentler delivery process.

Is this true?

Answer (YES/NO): NO